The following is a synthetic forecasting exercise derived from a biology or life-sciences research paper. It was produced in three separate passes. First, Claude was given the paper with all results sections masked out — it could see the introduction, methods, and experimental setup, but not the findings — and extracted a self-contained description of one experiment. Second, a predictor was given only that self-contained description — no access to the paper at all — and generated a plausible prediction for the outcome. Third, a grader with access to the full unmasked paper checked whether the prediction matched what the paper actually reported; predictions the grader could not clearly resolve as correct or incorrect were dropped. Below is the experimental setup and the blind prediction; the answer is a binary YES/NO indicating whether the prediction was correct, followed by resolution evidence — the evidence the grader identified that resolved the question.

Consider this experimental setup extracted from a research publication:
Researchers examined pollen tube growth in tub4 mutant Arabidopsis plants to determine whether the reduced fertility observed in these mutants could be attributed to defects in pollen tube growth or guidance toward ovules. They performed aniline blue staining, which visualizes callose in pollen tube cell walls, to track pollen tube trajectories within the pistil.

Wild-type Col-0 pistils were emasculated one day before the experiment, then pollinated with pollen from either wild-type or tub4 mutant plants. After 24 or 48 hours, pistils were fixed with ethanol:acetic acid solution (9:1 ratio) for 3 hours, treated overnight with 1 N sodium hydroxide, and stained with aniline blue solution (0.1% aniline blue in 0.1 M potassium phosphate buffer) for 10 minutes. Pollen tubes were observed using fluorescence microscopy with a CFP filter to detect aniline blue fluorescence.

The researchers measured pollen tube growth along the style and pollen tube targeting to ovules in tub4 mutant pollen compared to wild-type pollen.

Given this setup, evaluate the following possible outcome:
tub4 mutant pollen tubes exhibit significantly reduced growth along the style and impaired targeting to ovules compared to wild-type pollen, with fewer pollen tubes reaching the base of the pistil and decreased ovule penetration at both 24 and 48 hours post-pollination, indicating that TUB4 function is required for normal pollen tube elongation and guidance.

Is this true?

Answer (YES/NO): NO